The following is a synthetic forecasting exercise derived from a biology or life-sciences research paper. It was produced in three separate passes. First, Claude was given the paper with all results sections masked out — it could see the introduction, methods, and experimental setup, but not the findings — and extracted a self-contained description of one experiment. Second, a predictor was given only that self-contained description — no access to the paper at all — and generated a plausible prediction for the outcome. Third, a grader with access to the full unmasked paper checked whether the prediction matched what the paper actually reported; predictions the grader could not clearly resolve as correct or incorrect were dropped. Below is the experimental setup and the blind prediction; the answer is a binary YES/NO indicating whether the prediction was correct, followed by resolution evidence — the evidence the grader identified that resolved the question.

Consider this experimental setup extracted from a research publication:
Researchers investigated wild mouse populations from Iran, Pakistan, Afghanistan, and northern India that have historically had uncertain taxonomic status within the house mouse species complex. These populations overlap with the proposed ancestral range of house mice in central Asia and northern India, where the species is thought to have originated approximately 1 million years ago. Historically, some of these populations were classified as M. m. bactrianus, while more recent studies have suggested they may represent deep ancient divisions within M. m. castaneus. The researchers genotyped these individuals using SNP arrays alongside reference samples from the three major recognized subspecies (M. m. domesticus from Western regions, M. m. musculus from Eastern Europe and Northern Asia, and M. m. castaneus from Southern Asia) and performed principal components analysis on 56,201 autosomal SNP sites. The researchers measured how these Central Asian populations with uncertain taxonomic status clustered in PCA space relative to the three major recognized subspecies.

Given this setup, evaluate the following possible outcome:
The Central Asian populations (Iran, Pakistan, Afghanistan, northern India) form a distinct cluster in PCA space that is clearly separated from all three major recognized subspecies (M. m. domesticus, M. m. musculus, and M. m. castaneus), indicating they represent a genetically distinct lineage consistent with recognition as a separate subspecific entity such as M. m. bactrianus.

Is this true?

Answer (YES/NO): NO